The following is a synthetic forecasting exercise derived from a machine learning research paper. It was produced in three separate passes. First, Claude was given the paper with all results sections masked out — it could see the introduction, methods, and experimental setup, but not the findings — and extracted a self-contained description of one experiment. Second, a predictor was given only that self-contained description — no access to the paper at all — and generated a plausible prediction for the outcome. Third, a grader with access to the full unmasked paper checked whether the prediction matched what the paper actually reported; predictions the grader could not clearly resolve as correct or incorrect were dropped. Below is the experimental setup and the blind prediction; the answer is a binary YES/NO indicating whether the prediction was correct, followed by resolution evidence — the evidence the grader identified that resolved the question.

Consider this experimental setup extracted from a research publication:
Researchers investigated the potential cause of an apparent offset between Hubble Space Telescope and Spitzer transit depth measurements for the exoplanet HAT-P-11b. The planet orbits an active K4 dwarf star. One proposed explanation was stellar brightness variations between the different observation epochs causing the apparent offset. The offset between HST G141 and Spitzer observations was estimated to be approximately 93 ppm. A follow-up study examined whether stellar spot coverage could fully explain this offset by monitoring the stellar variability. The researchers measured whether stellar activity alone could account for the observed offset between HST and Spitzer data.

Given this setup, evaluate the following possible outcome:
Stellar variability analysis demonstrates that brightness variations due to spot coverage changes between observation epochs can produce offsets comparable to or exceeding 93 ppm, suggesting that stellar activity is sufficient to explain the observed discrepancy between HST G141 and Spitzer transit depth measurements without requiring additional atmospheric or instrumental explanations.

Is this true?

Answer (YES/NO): NO